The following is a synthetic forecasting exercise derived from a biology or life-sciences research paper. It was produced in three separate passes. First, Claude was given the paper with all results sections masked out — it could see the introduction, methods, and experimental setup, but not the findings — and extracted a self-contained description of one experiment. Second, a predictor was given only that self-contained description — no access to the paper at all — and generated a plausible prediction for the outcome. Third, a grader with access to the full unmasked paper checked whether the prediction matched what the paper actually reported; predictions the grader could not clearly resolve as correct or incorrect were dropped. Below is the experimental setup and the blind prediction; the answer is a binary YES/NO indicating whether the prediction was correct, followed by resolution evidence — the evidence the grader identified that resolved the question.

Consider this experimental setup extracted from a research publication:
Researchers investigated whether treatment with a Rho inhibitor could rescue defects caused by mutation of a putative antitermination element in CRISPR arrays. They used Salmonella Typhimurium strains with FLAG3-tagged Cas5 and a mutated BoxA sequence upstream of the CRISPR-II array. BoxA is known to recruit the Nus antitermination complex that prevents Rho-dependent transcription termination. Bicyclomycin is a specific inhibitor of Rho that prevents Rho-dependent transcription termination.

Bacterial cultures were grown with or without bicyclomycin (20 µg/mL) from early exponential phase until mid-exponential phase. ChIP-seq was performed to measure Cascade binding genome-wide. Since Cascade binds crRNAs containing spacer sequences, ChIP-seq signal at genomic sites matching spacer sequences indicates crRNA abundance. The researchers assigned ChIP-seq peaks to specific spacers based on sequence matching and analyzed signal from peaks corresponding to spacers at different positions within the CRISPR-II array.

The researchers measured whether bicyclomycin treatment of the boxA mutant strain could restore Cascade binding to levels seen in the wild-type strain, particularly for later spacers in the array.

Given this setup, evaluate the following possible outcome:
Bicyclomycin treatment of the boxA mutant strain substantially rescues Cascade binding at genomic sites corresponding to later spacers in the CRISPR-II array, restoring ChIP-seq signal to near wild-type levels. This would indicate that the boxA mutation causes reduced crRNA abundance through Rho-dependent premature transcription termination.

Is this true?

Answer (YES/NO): YES